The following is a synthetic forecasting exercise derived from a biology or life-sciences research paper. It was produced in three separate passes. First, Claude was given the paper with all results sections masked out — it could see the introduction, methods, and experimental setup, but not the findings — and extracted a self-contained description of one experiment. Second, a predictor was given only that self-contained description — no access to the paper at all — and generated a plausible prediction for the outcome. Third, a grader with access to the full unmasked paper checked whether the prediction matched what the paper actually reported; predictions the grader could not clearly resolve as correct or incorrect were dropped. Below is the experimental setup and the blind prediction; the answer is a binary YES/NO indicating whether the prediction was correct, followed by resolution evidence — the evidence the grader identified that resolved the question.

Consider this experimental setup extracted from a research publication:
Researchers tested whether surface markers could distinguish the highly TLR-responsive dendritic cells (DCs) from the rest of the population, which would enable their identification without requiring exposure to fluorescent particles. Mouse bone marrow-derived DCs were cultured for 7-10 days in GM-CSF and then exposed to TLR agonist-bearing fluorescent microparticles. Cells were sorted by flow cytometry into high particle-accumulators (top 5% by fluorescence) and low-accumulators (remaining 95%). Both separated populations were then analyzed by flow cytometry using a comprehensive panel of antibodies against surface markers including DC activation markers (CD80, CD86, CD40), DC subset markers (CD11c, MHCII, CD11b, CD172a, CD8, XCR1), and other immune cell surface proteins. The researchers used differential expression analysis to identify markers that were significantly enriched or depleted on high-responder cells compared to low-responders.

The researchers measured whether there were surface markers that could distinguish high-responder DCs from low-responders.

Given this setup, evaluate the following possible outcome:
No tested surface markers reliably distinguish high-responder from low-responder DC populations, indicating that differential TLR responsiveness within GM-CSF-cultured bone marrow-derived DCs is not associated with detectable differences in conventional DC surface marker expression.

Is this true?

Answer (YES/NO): NO